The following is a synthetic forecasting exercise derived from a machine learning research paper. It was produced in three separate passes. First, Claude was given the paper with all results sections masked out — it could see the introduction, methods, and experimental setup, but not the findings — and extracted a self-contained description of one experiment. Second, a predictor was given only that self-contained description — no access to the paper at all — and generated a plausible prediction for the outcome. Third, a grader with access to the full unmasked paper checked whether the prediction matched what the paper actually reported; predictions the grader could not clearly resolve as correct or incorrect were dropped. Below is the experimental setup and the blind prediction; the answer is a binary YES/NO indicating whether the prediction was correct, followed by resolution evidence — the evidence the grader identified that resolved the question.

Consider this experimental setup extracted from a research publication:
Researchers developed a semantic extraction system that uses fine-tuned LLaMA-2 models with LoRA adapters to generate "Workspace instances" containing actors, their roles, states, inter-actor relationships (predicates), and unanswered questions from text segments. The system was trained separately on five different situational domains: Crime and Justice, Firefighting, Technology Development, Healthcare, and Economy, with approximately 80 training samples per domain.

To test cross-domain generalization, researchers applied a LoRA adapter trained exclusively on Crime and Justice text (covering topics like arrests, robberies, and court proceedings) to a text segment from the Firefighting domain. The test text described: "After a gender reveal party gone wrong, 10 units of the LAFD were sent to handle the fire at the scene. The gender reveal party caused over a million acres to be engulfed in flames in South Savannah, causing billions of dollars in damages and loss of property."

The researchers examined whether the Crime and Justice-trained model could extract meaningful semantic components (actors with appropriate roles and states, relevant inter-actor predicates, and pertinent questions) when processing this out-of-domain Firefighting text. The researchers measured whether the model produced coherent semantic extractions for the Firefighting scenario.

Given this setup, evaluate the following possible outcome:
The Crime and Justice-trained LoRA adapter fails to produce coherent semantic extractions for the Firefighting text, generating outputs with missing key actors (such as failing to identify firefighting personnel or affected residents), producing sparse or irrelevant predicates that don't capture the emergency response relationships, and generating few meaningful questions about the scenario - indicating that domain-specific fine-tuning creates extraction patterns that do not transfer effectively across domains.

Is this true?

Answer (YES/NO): NO